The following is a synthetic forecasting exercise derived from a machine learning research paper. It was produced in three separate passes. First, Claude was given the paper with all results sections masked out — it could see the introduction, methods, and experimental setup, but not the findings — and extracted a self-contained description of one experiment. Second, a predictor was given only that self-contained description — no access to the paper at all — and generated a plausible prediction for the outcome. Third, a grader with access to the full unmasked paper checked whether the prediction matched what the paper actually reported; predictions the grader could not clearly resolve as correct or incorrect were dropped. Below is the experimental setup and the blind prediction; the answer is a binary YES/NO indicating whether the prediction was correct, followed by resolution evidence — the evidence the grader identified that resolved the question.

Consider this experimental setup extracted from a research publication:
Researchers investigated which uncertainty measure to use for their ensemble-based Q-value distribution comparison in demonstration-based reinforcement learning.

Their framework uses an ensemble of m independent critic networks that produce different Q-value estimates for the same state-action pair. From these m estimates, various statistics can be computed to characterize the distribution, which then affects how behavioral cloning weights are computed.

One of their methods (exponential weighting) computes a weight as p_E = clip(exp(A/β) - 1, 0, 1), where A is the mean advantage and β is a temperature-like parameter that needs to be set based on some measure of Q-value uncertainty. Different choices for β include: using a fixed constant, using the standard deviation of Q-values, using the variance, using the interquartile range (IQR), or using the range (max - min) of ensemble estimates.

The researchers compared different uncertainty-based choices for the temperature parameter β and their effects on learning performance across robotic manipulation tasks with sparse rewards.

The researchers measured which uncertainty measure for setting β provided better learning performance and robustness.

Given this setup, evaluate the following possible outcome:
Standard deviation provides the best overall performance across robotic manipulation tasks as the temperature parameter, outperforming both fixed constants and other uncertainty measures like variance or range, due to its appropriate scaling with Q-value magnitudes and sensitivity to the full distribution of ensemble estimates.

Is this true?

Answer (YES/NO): NO